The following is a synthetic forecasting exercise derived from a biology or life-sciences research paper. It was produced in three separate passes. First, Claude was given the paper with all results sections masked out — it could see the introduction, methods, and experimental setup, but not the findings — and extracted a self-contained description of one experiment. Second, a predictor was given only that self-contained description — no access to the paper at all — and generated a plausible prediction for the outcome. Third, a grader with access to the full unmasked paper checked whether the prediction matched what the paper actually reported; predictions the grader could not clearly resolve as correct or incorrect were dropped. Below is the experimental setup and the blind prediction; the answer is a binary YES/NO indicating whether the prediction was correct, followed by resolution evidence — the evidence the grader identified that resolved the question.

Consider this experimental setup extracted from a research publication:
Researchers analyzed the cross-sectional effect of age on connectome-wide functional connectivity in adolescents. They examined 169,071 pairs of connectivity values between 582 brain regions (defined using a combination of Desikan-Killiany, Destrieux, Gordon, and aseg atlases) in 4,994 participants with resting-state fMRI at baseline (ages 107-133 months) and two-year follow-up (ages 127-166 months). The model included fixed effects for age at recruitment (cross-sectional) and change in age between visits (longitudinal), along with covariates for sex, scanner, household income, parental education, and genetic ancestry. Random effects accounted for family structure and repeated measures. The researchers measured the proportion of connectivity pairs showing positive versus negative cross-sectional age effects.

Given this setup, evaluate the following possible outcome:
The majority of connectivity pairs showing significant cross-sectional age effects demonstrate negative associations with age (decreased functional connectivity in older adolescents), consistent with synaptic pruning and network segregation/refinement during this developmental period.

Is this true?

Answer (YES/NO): NO